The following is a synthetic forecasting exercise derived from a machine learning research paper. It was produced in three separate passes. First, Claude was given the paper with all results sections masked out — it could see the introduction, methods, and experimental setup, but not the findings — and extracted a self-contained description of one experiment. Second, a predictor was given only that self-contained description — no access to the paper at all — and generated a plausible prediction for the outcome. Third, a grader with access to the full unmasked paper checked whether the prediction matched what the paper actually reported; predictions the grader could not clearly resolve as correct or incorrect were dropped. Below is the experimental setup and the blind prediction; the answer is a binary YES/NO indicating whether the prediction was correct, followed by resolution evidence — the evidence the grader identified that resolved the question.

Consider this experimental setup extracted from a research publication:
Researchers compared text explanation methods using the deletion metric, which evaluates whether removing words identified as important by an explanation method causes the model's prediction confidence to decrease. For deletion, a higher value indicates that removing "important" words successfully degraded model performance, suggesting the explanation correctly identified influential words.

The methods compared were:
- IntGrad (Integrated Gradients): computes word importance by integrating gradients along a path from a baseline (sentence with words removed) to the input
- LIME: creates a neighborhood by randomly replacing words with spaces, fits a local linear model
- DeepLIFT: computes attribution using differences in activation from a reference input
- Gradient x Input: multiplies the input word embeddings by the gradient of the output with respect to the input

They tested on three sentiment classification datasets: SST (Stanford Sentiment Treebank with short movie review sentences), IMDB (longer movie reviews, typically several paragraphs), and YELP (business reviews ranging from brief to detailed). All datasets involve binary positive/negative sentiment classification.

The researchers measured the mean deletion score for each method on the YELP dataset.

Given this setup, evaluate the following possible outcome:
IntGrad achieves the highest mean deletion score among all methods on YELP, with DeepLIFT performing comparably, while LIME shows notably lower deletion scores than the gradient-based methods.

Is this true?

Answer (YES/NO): NO